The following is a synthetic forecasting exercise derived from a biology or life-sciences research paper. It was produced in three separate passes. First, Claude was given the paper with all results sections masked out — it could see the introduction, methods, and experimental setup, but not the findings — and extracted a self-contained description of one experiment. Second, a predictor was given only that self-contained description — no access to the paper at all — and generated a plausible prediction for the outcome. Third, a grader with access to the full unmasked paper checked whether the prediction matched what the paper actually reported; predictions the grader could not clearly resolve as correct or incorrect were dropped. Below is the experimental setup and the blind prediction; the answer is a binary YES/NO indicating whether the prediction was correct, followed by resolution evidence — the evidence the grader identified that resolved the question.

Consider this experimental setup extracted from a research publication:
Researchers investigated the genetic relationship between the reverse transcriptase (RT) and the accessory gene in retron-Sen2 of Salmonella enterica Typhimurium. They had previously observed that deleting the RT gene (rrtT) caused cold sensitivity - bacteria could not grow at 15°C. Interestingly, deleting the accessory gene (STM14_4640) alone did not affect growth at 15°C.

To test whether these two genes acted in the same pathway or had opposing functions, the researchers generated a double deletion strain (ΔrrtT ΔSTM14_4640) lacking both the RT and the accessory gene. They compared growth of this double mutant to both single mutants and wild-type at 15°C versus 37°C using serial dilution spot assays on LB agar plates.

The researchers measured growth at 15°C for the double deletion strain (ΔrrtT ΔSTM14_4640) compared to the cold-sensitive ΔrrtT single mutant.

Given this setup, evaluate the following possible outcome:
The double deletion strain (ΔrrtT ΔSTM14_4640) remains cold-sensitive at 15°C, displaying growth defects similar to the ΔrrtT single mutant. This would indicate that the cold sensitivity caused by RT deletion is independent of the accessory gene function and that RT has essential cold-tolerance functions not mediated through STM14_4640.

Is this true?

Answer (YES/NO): NO